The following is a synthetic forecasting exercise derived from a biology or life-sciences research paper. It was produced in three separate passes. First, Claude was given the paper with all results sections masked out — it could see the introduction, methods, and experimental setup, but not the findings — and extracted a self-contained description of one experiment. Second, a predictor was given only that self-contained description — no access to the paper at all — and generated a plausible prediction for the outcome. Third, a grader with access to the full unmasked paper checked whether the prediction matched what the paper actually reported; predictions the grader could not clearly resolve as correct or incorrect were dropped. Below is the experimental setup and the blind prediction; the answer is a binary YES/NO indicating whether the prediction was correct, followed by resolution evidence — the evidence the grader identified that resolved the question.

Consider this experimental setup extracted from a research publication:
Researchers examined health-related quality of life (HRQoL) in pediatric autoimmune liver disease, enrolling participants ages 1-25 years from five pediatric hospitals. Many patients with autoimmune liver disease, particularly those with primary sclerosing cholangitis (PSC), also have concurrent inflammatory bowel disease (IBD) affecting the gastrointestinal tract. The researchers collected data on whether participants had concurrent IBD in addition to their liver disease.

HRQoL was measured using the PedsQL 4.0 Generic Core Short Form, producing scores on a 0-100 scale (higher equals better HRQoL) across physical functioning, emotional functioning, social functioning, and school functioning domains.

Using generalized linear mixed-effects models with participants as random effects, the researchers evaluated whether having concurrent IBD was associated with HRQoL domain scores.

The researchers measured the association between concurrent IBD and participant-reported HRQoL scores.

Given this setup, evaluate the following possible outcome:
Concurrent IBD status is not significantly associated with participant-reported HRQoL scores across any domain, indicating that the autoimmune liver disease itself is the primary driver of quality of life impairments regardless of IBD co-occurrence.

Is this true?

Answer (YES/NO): YES